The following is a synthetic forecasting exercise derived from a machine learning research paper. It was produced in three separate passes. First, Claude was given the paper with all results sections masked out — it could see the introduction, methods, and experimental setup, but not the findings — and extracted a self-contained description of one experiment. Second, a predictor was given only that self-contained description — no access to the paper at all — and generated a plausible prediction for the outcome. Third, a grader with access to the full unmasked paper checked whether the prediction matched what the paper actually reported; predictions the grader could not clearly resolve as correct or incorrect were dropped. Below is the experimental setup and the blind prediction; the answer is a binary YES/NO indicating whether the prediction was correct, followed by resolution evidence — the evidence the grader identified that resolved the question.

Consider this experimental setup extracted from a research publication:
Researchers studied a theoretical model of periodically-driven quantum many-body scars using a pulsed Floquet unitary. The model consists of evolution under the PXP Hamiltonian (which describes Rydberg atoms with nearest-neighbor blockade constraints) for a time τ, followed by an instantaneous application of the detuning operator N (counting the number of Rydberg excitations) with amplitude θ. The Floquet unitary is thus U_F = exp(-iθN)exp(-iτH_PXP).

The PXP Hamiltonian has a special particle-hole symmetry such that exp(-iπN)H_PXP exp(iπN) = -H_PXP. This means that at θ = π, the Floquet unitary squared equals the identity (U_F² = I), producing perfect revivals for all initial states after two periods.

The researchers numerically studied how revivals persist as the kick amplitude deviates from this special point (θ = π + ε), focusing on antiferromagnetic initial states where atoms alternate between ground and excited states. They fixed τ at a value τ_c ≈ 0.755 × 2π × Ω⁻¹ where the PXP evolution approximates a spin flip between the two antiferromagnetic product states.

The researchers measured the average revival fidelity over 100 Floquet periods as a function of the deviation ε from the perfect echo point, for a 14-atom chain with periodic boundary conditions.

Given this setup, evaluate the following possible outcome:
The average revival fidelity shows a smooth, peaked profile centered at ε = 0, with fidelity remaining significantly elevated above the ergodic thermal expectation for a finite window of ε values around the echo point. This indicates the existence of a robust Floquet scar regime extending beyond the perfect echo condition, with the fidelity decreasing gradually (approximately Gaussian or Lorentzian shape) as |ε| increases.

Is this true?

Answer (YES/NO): NO